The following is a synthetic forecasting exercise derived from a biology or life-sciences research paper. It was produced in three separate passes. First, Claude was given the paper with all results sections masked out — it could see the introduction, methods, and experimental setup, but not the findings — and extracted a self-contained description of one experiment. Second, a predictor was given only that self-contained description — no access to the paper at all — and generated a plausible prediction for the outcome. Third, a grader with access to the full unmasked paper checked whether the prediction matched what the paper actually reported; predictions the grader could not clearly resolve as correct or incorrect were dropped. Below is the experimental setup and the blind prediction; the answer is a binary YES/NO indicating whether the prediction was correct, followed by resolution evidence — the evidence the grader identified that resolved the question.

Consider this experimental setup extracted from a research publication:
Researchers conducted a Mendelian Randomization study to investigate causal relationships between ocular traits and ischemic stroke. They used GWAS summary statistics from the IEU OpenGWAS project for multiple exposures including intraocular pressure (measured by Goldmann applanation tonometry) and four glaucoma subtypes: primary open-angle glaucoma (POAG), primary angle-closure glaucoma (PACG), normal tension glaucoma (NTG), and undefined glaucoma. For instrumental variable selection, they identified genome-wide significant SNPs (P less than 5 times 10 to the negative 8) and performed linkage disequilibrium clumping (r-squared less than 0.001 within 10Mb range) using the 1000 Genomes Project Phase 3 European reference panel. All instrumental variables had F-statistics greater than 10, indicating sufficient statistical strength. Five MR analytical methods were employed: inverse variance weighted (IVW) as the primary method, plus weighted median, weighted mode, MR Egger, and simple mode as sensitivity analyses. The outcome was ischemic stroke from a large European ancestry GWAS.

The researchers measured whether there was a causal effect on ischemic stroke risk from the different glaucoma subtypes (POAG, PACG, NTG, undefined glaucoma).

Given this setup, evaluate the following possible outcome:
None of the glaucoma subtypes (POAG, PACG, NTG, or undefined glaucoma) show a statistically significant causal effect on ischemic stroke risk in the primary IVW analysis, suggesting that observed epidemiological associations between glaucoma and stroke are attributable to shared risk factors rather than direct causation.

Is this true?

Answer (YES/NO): NO